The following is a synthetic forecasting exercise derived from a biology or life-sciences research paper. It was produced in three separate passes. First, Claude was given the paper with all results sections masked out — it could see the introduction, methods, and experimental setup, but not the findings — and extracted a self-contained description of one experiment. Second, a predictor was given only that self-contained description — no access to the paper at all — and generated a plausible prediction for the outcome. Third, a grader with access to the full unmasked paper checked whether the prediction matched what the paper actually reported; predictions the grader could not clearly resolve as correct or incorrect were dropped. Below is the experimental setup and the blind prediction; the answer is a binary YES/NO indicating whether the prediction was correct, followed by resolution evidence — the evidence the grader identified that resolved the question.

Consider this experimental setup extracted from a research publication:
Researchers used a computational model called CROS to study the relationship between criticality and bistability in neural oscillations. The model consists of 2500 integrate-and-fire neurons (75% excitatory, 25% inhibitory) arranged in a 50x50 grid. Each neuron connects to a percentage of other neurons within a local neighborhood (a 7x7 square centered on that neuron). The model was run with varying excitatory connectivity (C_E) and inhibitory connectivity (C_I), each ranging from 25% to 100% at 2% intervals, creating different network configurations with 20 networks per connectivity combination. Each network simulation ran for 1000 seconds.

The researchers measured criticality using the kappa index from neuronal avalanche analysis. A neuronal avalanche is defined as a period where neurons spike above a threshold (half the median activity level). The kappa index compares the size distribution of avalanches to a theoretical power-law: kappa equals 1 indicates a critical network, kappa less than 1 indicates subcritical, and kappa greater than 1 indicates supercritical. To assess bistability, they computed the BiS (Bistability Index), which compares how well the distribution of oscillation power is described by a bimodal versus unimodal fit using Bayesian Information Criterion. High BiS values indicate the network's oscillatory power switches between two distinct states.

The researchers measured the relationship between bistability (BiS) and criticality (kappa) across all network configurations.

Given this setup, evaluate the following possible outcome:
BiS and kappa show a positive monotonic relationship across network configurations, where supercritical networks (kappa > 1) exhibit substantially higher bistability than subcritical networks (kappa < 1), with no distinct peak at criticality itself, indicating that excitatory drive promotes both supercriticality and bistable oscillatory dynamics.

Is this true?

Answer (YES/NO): NO